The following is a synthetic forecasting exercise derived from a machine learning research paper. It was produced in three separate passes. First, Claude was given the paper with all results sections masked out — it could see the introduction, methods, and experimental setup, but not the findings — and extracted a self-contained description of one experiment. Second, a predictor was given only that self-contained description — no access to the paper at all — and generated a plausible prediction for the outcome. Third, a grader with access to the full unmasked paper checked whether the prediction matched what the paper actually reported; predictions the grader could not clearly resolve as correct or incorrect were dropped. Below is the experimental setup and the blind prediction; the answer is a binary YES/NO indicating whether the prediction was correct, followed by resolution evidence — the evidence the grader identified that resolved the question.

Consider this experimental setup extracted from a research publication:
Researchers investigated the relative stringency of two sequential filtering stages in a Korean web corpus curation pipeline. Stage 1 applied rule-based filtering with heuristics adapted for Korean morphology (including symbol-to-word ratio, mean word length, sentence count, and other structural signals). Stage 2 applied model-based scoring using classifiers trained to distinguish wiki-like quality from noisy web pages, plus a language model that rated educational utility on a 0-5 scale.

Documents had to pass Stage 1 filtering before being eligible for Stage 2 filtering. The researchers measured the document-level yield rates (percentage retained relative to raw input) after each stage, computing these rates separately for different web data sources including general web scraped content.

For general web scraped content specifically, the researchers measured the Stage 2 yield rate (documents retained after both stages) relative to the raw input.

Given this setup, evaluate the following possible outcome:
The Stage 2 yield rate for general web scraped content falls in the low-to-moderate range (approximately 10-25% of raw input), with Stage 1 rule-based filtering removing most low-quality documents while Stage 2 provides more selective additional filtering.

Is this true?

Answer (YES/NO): NO